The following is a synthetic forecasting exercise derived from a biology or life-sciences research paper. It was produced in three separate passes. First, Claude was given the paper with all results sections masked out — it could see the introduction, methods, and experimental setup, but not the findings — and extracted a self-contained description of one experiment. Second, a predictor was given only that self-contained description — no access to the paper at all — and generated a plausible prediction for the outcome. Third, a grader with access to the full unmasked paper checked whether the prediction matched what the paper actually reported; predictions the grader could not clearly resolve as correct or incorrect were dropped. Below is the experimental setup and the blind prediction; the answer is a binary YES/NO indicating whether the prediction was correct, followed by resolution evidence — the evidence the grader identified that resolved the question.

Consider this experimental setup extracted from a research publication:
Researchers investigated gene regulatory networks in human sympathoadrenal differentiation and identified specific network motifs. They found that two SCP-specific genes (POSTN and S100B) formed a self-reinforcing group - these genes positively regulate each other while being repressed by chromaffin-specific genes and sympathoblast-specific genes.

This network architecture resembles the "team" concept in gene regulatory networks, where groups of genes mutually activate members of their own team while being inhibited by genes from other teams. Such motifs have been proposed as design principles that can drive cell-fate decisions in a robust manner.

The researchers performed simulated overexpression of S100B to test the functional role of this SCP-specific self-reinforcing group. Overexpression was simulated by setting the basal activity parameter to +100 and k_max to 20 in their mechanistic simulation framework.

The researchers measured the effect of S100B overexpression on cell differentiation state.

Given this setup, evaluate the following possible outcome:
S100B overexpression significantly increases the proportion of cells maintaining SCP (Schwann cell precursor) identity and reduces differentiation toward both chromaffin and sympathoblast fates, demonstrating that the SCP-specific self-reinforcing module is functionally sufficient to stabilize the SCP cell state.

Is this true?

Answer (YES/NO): YES